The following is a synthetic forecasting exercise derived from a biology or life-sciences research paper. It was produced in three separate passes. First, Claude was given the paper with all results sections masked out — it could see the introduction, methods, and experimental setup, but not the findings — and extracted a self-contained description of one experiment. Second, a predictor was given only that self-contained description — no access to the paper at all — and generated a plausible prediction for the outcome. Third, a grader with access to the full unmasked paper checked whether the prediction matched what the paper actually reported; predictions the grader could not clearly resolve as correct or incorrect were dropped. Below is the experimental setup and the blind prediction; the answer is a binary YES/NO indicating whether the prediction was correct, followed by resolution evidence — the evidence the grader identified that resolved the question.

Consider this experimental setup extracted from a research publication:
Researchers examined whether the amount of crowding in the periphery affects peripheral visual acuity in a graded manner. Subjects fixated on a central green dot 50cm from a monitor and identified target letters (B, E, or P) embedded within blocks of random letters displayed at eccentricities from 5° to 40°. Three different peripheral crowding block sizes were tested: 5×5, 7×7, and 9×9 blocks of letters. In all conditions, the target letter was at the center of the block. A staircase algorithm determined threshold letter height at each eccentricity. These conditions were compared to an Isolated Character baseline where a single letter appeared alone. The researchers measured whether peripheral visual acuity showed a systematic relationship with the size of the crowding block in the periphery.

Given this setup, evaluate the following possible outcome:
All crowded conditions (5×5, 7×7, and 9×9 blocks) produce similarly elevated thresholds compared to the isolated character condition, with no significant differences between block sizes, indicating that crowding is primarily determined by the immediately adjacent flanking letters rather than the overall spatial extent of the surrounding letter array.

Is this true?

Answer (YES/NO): NO